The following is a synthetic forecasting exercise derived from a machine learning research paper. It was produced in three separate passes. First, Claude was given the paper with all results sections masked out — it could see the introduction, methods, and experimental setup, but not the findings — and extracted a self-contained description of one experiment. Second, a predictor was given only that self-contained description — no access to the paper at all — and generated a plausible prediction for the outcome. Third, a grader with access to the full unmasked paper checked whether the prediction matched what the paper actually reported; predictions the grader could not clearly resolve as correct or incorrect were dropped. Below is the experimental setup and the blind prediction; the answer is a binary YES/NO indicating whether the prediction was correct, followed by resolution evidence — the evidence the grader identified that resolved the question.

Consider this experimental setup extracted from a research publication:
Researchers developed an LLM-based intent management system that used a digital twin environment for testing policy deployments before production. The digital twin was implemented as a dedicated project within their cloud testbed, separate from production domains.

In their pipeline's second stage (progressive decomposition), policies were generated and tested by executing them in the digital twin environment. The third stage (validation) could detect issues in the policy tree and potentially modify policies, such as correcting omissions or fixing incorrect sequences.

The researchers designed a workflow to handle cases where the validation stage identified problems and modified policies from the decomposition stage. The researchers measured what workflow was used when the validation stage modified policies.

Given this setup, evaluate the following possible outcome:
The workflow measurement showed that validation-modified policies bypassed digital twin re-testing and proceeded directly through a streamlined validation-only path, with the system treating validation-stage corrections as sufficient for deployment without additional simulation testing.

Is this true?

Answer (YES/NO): NO